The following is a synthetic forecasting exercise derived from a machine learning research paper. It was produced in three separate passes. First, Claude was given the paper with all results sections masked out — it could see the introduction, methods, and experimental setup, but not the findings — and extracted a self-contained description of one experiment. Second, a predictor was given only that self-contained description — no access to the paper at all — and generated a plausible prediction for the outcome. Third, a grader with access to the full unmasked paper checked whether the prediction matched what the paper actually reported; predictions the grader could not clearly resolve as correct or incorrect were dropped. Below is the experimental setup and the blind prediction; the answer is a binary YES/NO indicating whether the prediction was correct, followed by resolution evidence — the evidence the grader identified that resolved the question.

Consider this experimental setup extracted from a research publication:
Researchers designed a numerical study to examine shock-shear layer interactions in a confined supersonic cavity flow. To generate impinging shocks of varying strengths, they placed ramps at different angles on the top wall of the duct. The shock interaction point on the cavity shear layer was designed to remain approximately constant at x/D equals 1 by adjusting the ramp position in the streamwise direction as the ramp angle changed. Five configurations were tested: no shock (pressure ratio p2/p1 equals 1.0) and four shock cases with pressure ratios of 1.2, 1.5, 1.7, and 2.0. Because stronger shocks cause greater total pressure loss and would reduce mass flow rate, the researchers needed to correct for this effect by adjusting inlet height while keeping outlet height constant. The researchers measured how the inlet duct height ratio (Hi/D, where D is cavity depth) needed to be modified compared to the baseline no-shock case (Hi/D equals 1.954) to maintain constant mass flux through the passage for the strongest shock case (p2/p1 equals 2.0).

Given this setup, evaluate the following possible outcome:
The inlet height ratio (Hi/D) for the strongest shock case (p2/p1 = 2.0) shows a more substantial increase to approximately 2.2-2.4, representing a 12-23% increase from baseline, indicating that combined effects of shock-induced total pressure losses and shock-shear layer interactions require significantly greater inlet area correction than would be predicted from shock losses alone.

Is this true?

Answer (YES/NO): NO